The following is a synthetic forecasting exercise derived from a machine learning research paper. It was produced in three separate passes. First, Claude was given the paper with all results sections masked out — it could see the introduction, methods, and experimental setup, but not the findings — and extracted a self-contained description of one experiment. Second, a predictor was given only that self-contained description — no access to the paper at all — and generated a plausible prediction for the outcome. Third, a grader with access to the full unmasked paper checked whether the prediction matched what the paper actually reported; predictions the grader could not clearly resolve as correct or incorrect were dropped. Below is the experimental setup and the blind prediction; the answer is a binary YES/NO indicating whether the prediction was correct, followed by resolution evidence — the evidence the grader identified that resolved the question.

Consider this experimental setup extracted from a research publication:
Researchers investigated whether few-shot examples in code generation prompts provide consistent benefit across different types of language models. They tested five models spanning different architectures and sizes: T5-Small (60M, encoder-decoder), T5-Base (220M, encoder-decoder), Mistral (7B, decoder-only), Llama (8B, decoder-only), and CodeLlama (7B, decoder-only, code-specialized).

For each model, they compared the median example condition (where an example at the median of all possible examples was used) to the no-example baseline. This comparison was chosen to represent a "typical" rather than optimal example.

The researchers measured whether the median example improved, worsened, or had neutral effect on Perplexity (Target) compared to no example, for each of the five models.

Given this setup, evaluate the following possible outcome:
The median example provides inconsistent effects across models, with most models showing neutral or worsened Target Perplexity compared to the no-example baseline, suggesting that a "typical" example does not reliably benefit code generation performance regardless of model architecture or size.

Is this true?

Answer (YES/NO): NO